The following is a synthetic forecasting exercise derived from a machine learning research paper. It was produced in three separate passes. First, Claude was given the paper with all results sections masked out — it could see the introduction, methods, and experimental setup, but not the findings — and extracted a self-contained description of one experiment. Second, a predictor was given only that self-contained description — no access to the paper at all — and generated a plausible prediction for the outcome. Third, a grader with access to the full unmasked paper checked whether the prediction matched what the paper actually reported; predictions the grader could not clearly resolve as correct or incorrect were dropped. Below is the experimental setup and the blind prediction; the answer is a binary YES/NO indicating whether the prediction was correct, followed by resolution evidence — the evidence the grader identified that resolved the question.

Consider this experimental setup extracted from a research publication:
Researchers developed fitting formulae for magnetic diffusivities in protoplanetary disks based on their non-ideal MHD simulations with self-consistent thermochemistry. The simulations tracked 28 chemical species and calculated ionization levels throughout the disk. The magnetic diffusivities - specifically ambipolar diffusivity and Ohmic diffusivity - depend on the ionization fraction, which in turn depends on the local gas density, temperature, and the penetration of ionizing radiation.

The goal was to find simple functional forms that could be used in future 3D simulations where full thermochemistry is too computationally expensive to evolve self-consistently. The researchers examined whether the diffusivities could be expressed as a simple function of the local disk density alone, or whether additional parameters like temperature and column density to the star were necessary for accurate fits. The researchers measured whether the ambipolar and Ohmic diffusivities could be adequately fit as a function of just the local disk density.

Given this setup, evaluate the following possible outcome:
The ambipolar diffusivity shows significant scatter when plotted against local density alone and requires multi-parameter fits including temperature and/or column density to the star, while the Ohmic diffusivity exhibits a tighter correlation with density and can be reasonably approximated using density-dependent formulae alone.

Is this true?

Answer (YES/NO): NO